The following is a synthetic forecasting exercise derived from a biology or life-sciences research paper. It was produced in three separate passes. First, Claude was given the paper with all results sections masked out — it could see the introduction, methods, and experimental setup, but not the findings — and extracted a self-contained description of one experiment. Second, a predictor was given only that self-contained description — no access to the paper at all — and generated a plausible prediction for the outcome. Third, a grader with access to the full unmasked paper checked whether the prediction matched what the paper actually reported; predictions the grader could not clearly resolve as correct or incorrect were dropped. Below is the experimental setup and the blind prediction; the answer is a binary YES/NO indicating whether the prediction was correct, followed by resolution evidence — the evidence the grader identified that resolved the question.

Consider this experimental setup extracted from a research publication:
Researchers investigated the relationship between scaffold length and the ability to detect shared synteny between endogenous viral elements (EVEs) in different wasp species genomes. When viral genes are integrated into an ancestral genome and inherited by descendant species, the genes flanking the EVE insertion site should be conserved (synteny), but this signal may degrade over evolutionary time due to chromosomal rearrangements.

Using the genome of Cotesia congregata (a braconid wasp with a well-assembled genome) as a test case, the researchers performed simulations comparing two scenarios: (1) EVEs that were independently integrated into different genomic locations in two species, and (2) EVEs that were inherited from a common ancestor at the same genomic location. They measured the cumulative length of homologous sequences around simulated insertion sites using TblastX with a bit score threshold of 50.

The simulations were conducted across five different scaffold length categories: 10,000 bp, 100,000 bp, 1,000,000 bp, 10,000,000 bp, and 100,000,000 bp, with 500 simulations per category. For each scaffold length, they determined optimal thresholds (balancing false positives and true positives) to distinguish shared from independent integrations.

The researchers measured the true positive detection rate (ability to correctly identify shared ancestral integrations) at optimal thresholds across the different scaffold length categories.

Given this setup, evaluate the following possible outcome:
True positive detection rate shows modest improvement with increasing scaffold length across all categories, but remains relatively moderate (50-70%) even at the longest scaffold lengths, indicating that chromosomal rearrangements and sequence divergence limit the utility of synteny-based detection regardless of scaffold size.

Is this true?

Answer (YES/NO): NO